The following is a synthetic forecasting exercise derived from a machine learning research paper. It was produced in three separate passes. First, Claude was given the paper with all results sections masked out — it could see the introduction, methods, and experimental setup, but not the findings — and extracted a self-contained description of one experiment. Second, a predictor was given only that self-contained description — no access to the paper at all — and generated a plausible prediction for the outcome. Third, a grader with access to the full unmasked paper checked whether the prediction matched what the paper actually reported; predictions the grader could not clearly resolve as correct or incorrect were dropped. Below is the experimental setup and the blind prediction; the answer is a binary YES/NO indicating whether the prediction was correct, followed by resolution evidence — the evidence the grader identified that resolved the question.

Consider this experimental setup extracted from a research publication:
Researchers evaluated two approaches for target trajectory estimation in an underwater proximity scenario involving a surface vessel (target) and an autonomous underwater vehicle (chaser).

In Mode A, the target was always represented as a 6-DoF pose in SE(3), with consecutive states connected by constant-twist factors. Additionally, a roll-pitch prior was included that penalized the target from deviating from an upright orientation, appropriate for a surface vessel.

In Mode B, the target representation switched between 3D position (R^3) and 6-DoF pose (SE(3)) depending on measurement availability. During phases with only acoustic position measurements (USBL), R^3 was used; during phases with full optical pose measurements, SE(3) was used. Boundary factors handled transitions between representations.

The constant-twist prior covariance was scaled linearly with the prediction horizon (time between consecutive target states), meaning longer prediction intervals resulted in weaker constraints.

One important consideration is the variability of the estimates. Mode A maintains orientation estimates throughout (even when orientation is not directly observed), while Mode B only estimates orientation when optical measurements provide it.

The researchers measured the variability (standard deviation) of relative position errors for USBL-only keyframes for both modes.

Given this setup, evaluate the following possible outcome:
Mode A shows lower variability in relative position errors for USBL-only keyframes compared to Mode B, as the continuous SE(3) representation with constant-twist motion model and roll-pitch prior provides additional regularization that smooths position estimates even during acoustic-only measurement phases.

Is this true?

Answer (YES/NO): YES